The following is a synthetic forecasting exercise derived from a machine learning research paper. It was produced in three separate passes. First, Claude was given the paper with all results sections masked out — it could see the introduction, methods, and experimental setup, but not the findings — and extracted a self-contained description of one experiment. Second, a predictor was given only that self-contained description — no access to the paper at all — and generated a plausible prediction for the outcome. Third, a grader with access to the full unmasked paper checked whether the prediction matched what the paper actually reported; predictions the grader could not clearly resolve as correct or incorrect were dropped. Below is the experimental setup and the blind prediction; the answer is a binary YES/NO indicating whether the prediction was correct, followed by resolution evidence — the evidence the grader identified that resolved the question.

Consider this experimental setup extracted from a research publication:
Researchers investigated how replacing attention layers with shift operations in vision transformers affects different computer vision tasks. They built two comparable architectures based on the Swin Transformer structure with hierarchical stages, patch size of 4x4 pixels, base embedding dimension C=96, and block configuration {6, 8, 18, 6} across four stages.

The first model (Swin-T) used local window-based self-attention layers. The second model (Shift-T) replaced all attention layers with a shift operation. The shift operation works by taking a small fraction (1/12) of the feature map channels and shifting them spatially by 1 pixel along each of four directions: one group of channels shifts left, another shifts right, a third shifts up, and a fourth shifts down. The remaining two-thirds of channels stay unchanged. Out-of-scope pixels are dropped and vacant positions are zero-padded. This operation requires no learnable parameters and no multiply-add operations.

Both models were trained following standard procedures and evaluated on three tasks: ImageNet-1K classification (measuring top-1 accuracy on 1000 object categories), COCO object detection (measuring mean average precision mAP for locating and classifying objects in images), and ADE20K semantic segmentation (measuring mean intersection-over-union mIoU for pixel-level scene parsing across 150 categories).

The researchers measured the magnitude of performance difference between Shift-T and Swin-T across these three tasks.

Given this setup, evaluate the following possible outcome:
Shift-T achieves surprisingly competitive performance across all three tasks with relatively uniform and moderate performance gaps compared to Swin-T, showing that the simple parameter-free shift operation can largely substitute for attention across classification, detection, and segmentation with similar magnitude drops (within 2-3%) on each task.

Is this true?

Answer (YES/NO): NO